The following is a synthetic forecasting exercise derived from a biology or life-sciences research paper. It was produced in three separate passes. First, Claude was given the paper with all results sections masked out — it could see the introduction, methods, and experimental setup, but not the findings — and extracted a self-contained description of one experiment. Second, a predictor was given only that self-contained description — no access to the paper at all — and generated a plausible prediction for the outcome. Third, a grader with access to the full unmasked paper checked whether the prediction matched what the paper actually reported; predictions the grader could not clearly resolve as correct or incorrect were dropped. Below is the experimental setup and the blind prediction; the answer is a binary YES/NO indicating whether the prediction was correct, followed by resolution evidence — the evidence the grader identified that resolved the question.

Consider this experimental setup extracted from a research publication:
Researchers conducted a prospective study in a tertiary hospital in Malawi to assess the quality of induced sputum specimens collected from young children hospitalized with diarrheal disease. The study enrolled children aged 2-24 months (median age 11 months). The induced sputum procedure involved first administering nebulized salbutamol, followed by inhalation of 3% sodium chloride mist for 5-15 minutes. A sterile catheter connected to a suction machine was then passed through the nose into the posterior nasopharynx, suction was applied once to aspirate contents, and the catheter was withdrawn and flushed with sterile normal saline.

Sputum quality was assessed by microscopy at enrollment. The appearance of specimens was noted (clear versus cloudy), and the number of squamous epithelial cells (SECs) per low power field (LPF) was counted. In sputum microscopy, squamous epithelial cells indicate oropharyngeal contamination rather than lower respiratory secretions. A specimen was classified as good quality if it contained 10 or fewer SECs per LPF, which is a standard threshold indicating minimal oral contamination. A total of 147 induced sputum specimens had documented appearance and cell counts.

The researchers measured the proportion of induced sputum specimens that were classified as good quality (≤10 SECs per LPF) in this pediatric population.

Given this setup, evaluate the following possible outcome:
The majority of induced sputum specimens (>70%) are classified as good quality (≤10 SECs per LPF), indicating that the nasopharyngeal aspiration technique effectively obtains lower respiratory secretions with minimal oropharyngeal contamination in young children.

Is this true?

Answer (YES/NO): YES